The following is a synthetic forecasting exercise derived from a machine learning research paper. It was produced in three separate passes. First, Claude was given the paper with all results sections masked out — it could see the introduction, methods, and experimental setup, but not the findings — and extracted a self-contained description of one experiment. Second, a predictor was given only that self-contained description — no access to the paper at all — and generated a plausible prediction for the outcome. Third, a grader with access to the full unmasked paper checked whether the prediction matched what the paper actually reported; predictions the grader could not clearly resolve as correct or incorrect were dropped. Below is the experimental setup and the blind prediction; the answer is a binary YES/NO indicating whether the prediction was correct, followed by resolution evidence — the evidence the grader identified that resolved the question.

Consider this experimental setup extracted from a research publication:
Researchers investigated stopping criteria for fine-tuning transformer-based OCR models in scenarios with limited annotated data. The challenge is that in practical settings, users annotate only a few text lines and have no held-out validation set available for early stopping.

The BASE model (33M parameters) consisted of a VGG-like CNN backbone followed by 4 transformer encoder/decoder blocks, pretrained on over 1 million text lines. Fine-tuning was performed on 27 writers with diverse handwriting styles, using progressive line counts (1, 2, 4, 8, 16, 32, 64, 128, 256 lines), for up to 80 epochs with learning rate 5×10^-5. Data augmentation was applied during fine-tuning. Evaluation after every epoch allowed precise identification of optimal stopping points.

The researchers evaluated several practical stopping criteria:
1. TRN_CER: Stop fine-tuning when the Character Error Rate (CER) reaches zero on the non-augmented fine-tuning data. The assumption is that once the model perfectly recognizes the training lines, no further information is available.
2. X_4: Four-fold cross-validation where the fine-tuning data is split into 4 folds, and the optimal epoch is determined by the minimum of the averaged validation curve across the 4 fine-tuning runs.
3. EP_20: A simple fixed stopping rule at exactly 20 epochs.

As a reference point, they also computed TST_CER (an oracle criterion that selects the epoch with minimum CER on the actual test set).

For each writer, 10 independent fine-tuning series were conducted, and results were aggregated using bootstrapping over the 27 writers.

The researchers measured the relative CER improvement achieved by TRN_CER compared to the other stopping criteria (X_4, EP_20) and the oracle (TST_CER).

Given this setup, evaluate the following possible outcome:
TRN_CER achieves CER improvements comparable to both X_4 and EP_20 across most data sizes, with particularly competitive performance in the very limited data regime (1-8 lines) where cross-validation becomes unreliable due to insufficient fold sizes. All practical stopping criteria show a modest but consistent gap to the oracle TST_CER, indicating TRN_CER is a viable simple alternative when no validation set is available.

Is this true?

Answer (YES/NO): NO